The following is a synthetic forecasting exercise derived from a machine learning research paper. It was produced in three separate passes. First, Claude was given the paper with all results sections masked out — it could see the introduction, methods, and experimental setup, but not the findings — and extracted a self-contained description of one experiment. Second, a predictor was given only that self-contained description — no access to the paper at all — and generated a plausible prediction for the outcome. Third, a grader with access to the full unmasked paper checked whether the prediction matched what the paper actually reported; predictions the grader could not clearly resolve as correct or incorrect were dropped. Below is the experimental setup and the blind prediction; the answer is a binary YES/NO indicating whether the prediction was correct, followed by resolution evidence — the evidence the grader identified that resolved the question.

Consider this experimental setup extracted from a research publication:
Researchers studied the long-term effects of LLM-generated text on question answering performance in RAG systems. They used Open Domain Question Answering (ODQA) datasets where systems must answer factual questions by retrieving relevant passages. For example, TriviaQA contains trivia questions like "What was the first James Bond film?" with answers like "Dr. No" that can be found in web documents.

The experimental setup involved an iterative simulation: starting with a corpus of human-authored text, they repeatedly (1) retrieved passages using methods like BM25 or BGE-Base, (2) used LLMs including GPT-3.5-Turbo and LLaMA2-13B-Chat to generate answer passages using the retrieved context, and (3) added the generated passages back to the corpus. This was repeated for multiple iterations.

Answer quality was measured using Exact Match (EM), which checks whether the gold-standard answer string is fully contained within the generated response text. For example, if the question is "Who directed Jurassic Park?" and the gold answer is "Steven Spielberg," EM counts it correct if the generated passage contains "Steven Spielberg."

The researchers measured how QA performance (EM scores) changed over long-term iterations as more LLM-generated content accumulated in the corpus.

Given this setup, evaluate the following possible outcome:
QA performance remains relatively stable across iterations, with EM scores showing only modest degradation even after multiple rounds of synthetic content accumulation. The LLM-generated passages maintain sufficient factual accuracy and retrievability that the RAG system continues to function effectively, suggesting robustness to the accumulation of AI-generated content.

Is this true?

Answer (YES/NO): YES